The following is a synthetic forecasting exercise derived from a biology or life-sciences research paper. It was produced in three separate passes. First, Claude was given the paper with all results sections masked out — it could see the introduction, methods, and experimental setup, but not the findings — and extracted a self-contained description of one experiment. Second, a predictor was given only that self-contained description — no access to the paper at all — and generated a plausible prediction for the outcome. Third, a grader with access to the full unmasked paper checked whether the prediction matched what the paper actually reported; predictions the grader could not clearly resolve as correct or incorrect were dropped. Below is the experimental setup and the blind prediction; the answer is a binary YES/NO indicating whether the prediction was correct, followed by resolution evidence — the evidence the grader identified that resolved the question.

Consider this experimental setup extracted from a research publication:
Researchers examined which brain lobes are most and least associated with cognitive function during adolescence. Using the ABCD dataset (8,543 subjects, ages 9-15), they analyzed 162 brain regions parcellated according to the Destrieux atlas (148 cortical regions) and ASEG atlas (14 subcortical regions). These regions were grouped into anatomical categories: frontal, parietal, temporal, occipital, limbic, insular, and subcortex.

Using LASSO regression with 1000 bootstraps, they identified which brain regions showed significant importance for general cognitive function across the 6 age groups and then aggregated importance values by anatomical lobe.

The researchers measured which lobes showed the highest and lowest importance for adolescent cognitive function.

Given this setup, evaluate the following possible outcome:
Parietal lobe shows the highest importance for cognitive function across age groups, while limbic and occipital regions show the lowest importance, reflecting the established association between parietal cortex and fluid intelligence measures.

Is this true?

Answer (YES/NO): NO